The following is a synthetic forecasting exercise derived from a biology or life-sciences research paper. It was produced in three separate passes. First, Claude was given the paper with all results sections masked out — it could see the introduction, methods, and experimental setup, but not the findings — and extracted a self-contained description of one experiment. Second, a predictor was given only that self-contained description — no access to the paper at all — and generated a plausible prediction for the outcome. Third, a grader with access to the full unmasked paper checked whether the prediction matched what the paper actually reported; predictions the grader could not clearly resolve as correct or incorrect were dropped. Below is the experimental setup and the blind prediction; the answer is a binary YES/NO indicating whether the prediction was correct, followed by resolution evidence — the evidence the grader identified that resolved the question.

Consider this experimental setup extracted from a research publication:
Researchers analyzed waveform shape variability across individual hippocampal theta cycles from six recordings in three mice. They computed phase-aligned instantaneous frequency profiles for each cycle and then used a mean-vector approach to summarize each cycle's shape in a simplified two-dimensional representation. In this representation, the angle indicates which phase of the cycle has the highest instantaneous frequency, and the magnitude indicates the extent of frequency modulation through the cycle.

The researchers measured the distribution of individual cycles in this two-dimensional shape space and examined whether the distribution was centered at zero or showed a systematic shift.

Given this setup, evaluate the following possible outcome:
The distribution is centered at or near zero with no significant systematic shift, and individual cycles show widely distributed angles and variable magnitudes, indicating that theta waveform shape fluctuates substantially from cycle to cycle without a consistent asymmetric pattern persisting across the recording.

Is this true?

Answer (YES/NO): NO